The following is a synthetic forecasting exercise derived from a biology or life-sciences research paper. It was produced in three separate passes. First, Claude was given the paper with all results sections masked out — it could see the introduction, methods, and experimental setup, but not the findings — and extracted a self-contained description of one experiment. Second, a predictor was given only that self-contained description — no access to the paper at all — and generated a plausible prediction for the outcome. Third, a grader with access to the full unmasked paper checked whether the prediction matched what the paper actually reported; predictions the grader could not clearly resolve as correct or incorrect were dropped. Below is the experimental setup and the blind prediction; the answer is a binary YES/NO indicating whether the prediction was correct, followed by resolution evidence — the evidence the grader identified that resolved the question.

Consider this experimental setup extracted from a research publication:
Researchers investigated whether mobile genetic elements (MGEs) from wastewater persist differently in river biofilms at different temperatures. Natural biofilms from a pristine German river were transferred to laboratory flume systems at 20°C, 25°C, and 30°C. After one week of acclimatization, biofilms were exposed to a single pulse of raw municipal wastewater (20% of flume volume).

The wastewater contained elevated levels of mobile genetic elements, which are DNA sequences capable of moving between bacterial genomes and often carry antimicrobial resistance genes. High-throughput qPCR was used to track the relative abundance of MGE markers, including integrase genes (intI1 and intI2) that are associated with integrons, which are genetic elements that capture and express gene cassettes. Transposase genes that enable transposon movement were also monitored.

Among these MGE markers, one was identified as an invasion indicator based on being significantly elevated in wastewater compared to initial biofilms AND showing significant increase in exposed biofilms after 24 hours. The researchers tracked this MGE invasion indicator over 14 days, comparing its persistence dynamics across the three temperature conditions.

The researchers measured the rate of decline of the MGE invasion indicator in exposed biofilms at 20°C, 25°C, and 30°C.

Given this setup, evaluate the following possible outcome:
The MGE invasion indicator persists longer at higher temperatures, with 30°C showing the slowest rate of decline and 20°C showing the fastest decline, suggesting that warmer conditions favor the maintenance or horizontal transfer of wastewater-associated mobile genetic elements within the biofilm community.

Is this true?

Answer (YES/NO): NO